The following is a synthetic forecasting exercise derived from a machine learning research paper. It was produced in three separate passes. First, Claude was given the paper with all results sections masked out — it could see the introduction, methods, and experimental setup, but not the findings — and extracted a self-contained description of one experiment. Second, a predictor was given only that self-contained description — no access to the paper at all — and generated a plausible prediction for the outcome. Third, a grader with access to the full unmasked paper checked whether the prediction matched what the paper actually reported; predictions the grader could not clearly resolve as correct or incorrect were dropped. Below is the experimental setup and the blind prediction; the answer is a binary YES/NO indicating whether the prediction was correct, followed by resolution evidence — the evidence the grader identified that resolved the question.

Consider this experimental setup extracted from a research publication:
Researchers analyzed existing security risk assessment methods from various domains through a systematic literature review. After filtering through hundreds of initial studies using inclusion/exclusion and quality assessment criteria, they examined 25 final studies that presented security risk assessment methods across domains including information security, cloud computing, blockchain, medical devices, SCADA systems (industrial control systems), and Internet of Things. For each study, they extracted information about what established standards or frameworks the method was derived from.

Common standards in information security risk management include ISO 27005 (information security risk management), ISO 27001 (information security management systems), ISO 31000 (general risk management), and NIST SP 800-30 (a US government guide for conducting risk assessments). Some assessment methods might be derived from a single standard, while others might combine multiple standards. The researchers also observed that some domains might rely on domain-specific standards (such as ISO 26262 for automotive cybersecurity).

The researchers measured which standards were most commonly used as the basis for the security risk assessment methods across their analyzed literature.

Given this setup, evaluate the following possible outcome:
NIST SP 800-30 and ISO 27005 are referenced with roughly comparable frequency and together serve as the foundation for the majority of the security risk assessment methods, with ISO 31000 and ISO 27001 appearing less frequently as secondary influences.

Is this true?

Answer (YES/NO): NO